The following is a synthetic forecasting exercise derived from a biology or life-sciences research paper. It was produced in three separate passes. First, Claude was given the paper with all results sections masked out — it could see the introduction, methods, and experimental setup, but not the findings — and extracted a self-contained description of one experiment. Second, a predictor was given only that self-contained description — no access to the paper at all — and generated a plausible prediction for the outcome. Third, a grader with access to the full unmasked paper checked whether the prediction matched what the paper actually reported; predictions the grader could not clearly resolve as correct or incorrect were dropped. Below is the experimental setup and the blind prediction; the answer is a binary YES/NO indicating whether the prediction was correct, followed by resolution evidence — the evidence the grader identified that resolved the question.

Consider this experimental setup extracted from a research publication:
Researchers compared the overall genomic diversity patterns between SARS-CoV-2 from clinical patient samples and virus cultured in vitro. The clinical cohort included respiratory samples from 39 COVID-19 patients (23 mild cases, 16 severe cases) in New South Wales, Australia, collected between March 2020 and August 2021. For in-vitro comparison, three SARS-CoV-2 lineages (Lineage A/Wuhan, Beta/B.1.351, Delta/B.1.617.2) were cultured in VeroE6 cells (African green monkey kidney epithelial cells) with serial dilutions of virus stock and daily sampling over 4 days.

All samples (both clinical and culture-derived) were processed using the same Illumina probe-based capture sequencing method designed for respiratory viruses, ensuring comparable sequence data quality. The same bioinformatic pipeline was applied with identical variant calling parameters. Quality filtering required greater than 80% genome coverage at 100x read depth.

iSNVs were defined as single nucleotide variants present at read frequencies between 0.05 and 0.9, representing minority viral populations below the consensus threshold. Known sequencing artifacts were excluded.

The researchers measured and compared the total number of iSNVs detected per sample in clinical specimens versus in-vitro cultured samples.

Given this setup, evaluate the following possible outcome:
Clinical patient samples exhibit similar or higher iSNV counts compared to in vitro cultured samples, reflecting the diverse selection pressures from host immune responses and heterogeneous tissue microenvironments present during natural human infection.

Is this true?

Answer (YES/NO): YES